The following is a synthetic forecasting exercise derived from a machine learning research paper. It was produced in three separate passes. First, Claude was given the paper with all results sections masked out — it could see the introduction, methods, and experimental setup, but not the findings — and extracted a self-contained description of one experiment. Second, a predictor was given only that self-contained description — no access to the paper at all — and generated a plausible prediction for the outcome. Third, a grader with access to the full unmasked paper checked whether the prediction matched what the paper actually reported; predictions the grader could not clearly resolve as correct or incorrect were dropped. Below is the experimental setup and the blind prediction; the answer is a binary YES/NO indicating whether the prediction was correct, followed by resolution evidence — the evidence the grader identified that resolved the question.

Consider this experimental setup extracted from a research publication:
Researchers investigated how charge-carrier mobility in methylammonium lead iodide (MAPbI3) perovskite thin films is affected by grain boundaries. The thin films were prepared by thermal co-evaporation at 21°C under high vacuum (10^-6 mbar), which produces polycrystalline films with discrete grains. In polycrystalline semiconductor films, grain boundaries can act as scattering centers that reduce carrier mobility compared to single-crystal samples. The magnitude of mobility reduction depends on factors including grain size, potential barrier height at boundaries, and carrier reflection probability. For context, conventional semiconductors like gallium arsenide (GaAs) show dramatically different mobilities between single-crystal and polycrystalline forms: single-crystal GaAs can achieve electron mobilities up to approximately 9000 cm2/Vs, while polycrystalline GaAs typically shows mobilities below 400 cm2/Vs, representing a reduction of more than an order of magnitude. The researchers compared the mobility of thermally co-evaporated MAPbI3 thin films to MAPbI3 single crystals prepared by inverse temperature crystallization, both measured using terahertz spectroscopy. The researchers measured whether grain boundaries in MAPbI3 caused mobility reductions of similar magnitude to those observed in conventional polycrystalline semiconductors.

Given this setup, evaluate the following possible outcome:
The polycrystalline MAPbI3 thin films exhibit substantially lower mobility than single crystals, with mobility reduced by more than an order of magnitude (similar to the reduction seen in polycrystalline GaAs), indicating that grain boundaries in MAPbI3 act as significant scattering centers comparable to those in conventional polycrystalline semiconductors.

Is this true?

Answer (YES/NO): NO